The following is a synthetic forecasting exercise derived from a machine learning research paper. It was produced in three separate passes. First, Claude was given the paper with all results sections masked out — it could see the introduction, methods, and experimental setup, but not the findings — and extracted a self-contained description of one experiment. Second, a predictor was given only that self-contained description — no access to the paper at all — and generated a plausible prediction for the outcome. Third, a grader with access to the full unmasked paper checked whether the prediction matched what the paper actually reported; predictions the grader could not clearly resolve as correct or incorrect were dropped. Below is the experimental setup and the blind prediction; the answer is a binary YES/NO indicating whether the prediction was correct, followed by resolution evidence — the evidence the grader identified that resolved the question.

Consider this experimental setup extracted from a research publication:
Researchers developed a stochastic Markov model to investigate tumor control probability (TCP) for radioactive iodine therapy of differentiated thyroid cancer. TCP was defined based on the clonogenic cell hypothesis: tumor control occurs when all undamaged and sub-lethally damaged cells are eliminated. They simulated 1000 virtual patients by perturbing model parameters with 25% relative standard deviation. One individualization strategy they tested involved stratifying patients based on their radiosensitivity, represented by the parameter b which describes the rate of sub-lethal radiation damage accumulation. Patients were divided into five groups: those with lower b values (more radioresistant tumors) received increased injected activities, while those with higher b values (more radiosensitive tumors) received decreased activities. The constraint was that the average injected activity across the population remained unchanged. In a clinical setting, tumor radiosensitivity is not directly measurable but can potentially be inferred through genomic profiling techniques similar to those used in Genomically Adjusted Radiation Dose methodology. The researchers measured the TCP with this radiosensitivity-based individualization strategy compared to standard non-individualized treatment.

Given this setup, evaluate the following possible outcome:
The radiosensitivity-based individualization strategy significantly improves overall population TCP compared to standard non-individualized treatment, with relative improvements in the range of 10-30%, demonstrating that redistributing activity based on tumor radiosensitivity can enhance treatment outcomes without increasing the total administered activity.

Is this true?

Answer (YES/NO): NO